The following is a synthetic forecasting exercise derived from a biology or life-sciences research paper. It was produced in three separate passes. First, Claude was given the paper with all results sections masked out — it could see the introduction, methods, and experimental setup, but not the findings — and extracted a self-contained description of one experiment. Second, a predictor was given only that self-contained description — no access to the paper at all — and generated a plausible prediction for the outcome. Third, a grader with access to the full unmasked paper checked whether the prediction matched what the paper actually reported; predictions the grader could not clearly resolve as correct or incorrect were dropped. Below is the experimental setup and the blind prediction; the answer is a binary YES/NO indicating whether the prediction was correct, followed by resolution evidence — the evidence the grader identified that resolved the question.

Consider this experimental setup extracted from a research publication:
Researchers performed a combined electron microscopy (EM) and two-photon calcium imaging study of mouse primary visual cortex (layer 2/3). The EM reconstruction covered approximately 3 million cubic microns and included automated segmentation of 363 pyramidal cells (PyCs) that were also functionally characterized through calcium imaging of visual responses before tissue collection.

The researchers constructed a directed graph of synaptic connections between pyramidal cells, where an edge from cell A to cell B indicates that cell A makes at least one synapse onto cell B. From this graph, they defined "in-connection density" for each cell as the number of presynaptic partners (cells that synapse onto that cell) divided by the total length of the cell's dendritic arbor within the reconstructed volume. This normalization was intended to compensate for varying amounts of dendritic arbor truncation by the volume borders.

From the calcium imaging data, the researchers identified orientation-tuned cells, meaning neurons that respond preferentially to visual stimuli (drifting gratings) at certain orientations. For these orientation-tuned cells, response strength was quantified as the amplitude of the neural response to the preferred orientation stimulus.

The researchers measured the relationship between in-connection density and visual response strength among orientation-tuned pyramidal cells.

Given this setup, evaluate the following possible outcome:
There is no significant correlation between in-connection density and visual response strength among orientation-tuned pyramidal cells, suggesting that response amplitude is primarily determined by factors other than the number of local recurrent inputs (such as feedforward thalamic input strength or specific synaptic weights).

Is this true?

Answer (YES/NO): NO